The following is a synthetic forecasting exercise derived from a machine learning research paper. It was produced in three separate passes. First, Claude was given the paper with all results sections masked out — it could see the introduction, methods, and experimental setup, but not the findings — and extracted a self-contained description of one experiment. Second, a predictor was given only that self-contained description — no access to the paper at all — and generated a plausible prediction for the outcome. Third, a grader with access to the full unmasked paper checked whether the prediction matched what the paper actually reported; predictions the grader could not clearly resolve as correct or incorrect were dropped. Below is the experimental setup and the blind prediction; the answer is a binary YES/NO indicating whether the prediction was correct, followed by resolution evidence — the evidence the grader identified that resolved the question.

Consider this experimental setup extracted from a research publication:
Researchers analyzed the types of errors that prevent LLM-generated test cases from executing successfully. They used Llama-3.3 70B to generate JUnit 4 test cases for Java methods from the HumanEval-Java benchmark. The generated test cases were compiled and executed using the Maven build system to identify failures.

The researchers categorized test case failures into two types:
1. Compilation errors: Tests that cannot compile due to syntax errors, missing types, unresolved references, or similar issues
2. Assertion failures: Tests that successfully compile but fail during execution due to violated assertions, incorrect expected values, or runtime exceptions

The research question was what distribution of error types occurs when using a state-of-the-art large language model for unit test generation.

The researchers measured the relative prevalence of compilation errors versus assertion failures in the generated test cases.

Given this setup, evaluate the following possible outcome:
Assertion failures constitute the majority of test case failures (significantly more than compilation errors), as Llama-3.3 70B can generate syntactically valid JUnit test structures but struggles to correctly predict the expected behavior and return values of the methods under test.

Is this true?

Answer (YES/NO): YES